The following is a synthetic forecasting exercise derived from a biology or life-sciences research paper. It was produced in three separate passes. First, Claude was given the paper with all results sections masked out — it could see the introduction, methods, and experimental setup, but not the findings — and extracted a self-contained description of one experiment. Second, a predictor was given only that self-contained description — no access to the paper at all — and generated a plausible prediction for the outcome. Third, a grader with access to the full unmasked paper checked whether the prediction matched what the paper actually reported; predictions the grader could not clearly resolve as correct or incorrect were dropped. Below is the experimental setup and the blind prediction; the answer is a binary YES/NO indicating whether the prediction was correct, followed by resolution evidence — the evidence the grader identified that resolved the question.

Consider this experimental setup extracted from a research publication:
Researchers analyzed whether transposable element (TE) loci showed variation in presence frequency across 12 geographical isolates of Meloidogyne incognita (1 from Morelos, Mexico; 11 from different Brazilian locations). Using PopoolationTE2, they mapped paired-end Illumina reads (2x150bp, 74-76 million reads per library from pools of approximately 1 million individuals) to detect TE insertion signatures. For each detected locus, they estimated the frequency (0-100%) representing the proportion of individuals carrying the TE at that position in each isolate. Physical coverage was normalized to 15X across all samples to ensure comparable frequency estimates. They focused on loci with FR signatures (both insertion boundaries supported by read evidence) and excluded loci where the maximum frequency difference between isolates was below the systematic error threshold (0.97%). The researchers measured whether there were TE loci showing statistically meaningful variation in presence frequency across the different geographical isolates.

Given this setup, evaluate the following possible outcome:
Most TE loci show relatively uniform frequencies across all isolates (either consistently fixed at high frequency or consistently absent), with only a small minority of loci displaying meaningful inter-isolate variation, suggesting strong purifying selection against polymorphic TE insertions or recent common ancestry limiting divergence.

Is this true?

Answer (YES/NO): YES